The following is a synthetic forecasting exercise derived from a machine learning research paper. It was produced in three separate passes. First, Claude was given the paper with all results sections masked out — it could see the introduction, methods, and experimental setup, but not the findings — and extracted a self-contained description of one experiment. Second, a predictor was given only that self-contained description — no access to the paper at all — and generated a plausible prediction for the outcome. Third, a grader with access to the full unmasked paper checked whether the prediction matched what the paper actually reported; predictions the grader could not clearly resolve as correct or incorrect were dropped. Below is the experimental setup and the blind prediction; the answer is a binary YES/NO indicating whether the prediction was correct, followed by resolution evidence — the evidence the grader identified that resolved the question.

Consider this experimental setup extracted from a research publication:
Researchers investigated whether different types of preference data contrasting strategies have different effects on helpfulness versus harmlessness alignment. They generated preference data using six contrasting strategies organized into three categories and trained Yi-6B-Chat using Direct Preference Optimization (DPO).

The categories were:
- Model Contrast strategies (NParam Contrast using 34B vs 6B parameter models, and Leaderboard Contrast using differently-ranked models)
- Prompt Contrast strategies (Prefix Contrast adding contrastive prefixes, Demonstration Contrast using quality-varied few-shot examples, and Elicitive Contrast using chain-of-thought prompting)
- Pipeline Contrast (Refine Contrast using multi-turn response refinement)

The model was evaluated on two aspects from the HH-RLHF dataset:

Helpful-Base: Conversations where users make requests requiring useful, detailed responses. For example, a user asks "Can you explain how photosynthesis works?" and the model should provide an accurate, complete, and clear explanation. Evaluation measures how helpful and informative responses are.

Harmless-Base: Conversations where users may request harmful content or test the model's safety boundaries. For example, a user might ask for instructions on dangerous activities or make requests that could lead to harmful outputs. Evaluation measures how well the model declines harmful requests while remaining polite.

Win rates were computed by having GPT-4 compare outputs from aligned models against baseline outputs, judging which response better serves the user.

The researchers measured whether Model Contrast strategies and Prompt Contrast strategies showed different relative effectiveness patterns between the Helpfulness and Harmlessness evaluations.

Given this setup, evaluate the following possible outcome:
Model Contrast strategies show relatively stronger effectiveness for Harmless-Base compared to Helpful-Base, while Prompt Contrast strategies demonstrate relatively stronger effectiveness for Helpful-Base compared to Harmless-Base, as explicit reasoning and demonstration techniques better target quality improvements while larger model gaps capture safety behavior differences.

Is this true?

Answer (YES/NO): NO